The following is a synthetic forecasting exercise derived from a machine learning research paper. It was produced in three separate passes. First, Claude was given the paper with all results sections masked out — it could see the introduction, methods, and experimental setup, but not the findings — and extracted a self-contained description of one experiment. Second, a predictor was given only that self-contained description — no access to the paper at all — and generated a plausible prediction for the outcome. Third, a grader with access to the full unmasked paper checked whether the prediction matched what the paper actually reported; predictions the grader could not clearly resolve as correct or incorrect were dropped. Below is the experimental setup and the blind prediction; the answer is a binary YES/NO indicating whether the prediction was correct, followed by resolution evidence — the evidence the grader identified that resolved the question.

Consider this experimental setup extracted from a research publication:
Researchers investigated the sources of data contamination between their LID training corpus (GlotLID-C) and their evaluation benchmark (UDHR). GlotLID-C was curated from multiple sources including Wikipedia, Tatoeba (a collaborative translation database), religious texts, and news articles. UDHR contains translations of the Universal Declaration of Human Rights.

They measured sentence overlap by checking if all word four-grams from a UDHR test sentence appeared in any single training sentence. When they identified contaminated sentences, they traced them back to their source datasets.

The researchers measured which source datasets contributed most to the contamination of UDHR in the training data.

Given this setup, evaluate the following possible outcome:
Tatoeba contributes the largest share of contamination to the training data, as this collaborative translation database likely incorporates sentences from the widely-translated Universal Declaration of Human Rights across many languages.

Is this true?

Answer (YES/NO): NO